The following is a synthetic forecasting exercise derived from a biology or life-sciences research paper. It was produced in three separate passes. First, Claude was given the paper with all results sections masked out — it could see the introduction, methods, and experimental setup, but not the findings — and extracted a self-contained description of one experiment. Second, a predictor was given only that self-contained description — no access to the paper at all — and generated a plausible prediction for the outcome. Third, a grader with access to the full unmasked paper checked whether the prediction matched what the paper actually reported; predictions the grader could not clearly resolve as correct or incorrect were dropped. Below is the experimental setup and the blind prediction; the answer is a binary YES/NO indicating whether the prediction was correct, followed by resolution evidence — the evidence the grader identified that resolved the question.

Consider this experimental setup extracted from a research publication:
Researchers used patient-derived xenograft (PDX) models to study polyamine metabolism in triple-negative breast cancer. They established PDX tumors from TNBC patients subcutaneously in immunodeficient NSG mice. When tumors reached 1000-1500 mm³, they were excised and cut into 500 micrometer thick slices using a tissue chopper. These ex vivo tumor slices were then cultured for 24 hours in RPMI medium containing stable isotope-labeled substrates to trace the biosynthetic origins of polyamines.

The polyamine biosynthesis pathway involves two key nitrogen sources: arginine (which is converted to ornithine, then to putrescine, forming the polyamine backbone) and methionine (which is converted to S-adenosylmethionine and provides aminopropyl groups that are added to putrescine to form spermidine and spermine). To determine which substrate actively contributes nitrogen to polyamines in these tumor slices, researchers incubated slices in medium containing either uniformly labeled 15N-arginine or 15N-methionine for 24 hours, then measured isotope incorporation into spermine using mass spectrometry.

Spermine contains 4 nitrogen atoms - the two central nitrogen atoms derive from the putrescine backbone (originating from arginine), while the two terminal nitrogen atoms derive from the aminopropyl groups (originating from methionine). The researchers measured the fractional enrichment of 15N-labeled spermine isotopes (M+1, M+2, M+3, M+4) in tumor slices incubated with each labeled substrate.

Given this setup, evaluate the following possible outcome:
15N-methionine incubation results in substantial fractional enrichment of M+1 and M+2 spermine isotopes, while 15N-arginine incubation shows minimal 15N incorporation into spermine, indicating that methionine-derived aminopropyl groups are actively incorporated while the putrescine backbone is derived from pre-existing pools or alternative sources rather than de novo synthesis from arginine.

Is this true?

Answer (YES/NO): YES